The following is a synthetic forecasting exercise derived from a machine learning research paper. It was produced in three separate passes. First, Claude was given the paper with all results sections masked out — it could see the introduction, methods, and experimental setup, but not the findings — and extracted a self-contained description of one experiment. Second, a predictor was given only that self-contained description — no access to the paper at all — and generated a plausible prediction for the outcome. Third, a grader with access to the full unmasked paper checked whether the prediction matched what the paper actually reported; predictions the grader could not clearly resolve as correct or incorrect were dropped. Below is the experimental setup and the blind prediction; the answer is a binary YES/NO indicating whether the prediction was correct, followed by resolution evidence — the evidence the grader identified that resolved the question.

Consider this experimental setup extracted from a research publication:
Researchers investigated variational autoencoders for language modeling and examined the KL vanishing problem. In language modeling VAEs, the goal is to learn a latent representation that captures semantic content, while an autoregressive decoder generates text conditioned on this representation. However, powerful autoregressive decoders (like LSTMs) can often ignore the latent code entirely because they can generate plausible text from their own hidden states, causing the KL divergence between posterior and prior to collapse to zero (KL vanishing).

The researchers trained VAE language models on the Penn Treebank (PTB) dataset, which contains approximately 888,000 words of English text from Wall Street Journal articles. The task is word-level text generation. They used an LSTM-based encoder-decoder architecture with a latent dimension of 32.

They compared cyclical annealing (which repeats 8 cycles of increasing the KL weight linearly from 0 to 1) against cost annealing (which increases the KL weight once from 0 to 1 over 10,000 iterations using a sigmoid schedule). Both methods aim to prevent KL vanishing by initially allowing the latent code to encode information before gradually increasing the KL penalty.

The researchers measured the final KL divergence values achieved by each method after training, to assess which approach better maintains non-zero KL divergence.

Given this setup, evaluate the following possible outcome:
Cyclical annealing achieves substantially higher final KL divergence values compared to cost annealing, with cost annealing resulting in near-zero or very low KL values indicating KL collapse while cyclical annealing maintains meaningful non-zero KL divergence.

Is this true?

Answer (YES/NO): YES